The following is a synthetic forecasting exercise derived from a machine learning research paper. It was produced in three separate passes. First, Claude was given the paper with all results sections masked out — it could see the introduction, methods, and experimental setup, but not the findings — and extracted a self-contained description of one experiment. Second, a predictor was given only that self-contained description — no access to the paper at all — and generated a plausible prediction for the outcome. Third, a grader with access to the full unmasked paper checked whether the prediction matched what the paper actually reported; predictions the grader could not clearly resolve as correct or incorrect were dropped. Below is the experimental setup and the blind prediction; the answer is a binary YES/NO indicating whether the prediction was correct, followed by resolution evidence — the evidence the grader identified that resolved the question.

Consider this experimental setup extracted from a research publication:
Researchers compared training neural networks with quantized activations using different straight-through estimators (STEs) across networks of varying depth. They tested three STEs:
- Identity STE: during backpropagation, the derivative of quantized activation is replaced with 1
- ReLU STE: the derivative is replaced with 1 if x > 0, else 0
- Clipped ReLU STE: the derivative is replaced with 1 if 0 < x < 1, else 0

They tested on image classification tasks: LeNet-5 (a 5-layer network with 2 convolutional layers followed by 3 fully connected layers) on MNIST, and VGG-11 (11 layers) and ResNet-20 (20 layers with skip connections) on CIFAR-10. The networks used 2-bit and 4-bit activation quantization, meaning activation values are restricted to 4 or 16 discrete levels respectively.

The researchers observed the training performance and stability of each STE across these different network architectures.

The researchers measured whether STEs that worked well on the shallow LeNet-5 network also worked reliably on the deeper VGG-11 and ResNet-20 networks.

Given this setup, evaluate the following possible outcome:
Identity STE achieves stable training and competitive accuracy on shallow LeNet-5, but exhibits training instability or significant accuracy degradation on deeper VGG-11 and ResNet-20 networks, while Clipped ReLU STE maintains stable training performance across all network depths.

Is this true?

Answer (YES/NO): YES